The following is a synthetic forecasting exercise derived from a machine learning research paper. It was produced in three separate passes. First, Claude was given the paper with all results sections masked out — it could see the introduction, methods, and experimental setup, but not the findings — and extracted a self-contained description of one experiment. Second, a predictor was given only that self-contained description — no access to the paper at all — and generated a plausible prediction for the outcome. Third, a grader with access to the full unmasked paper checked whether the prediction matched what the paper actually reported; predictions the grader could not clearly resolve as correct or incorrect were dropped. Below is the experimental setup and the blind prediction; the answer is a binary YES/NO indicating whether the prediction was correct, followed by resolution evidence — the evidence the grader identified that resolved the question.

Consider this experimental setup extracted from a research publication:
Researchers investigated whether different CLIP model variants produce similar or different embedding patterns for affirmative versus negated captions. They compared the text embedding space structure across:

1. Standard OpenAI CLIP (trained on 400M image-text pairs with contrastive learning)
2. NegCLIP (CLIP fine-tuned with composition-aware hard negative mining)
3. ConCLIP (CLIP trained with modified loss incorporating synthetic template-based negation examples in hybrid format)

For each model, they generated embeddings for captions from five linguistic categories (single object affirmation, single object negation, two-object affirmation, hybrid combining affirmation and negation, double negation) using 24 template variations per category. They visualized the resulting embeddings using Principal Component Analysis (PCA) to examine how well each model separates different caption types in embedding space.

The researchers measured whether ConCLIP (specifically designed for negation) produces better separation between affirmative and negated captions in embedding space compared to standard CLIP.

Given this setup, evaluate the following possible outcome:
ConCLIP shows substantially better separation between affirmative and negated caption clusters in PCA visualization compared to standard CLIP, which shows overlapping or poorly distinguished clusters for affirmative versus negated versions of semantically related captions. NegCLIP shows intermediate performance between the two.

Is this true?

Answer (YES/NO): NO